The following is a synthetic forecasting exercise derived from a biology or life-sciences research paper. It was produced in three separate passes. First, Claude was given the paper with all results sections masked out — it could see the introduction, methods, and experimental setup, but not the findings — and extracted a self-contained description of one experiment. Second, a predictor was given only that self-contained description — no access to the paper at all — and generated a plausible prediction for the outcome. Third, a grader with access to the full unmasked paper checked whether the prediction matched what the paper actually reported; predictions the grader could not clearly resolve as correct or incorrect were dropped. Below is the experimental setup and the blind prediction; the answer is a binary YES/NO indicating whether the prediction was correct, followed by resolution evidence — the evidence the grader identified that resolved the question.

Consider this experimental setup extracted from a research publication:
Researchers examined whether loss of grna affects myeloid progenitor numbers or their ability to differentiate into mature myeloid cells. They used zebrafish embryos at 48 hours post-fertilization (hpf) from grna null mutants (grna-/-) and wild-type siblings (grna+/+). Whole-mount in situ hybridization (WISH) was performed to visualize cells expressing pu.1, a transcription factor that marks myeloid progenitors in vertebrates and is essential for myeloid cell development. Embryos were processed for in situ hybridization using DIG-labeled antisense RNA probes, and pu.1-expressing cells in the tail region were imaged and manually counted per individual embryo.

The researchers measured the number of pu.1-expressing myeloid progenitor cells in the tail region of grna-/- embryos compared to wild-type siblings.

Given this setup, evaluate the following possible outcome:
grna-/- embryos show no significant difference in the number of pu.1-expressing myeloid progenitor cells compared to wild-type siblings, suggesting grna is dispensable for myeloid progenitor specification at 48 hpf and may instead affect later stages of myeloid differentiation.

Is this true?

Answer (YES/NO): YES